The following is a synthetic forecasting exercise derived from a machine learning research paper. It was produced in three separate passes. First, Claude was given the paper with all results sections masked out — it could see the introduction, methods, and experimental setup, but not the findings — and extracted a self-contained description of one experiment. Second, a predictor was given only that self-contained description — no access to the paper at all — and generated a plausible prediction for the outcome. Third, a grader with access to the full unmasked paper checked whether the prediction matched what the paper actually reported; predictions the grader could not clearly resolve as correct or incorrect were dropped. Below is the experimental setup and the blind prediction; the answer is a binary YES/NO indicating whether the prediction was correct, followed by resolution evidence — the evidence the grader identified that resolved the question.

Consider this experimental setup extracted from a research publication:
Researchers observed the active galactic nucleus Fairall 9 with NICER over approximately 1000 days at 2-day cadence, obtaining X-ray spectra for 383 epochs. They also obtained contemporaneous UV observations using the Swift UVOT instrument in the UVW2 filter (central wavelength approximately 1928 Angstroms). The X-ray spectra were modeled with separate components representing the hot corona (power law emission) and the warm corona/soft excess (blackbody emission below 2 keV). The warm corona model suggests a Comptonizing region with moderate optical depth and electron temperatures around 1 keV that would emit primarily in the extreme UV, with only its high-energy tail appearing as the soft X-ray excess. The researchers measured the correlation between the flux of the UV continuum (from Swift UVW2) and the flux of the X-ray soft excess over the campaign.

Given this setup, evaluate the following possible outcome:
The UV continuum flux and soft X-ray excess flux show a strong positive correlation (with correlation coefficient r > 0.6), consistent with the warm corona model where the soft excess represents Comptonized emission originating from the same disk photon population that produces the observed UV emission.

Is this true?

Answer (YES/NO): YES